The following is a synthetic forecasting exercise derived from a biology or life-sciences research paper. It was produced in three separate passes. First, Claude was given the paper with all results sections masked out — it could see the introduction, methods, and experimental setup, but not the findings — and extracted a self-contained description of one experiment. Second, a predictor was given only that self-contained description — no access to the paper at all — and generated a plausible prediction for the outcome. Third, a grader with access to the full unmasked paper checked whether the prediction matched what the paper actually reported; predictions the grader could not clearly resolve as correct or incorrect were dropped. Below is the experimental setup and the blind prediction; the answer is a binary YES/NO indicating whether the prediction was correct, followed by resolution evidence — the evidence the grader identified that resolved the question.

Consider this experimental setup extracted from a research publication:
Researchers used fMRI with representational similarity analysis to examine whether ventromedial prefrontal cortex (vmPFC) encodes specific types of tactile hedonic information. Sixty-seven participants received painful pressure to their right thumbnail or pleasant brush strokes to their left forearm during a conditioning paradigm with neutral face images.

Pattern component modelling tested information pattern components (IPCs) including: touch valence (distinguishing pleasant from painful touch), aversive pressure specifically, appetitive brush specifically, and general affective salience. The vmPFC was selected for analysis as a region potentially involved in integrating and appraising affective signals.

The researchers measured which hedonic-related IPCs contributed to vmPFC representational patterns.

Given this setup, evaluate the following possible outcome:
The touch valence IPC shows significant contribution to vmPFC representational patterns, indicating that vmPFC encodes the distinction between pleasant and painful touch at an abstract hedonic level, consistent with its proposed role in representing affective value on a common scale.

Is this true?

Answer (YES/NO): NO